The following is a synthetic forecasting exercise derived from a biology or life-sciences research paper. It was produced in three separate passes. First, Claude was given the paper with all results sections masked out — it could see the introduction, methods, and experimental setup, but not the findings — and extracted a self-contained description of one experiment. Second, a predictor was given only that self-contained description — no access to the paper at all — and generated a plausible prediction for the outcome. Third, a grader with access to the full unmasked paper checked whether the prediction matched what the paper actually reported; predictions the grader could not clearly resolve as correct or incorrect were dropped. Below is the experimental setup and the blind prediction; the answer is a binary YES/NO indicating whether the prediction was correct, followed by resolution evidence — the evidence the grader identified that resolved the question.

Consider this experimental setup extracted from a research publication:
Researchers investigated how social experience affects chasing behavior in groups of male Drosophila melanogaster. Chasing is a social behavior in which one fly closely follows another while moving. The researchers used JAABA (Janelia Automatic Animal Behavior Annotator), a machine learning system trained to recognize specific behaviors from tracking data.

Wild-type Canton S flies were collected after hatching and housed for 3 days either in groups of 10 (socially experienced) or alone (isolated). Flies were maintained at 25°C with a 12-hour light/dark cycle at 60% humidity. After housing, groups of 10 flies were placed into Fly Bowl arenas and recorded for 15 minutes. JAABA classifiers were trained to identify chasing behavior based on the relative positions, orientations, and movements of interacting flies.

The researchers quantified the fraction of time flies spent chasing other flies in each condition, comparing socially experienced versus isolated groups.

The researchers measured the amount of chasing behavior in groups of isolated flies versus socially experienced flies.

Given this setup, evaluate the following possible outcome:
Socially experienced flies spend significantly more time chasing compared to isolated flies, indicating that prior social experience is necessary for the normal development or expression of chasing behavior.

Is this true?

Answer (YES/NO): NO